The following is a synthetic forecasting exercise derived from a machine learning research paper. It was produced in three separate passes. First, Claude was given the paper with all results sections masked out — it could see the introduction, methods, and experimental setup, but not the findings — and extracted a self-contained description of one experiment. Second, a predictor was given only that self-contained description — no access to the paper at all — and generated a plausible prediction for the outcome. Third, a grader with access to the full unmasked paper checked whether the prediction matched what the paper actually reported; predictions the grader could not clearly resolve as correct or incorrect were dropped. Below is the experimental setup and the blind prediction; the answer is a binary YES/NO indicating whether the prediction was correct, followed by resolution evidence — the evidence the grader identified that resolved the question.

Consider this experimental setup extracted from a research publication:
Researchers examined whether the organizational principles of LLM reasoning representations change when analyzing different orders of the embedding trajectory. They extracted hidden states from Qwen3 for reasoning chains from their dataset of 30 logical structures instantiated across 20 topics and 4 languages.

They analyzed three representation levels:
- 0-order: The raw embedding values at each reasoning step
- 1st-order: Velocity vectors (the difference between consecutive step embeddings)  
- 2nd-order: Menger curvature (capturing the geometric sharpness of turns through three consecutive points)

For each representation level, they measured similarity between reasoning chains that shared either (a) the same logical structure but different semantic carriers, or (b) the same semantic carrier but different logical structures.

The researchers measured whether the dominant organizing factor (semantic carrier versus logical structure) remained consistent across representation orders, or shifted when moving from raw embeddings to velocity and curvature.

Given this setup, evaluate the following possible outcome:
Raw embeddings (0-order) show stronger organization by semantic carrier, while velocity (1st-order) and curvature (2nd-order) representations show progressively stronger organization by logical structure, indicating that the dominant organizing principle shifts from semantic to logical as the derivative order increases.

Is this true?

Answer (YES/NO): YES